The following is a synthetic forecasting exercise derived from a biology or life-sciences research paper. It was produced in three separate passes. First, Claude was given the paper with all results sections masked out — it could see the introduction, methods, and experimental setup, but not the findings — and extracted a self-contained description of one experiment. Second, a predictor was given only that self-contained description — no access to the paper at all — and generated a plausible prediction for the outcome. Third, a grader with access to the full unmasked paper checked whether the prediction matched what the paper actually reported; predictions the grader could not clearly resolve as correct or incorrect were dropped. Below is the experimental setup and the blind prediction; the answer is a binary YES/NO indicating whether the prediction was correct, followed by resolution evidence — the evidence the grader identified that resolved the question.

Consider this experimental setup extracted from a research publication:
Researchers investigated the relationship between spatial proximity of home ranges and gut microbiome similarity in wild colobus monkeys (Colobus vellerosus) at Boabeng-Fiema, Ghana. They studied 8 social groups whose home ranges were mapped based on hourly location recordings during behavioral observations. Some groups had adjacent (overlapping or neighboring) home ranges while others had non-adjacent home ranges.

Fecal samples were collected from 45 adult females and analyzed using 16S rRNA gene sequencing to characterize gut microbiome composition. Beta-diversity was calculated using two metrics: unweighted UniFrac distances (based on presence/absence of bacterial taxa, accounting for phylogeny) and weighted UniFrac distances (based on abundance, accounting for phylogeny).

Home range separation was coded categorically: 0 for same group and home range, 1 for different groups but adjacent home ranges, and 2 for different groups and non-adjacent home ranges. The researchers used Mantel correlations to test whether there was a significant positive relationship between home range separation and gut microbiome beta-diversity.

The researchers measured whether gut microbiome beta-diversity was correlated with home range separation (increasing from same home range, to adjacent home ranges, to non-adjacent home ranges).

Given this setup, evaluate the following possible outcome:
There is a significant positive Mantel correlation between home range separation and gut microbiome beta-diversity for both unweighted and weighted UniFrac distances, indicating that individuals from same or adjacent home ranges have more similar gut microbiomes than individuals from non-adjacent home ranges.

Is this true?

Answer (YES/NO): YES